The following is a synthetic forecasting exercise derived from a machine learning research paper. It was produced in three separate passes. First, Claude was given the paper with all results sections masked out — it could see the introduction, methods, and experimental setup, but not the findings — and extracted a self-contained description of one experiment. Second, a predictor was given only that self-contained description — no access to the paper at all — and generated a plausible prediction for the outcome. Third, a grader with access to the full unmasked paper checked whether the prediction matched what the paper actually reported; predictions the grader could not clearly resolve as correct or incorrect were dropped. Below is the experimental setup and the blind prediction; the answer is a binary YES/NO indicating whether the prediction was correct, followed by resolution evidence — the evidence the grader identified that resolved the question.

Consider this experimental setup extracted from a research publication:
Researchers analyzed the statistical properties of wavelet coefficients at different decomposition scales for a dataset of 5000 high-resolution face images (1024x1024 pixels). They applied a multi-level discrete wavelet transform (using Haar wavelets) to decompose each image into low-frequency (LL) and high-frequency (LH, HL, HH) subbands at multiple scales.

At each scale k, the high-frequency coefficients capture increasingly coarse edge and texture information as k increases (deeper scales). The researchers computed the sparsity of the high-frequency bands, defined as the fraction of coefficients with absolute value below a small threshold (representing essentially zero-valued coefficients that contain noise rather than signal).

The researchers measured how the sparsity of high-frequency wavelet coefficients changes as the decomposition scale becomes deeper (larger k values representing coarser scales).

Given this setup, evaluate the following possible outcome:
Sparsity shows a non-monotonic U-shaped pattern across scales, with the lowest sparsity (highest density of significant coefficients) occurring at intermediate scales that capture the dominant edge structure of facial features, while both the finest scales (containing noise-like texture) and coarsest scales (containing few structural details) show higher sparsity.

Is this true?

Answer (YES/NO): NO